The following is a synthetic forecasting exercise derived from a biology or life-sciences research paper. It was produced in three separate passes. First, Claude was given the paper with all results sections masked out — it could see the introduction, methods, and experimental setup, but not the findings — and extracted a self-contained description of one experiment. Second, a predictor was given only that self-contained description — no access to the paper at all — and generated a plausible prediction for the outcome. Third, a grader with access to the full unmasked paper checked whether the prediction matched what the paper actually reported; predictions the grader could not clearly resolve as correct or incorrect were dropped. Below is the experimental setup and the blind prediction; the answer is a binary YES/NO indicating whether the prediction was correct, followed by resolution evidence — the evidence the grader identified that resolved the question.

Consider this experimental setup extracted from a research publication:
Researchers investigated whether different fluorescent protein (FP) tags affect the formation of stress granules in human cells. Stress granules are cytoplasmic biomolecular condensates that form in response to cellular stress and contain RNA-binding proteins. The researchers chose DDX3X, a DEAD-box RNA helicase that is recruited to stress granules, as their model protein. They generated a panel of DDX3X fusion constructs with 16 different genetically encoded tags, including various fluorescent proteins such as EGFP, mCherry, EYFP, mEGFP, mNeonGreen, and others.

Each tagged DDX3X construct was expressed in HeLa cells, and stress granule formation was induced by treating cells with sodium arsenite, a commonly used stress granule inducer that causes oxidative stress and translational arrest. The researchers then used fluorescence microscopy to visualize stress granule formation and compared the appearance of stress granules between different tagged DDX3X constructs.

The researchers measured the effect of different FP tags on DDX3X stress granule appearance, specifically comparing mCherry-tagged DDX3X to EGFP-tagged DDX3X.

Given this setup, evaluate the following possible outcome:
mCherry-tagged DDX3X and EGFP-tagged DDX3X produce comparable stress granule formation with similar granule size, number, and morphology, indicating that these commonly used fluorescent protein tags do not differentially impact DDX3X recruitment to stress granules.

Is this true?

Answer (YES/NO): NO